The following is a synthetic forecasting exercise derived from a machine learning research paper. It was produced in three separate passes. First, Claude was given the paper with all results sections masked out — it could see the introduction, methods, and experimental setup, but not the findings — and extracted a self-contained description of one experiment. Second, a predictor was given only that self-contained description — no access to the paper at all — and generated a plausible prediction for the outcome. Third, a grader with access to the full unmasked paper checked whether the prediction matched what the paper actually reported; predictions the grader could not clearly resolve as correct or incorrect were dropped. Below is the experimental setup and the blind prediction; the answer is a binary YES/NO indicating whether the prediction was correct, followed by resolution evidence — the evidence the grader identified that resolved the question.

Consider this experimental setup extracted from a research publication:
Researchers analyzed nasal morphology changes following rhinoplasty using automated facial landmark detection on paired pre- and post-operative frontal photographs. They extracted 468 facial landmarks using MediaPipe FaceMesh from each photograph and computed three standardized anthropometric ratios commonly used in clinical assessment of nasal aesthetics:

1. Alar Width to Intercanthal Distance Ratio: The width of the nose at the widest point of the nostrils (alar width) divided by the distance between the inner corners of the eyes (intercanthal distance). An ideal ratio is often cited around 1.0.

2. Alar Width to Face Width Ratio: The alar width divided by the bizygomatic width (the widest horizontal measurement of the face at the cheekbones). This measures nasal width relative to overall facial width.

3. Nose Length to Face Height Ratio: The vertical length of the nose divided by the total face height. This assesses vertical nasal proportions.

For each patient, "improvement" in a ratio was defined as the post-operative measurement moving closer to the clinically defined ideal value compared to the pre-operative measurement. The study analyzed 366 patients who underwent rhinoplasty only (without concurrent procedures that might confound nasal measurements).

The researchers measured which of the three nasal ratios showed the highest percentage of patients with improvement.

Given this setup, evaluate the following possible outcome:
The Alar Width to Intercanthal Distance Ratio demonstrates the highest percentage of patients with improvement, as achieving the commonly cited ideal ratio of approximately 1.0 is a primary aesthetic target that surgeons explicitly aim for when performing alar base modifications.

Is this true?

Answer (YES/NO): NO